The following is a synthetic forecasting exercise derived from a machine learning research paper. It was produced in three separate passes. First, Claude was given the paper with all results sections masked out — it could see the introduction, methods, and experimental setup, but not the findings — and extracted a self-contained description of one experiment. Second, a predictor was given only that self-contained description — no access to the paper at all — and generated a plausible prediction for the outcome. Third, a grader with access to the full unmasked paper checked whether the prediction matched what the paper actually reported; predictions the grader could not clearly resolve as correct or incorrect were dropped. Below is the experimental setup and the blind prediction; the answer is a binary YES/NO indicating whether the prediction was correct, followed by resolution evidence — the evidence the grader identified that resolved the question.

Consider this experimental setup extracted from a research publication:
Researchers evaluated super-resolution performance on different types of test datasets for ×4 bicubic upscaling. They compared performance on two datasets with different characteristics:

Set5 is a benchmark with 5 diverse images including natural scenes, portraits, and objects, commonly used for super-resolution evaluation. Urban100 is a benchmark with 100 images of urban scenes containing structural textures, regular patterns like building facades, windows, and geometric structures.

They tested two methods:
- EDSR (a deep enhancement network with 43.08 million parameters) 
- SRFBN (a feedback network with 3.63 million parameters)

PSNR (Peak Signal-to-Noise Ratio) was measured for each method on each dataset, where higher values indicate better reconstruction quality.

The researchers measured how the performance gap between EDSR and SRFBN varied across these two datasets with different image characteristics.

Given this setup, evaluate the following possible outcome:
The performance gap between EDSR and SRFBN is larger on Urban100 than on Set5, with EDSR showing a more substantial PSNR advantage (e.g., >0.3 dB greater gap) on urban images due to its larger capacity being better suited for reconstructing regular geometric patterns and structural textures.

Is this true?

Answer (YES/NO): NO